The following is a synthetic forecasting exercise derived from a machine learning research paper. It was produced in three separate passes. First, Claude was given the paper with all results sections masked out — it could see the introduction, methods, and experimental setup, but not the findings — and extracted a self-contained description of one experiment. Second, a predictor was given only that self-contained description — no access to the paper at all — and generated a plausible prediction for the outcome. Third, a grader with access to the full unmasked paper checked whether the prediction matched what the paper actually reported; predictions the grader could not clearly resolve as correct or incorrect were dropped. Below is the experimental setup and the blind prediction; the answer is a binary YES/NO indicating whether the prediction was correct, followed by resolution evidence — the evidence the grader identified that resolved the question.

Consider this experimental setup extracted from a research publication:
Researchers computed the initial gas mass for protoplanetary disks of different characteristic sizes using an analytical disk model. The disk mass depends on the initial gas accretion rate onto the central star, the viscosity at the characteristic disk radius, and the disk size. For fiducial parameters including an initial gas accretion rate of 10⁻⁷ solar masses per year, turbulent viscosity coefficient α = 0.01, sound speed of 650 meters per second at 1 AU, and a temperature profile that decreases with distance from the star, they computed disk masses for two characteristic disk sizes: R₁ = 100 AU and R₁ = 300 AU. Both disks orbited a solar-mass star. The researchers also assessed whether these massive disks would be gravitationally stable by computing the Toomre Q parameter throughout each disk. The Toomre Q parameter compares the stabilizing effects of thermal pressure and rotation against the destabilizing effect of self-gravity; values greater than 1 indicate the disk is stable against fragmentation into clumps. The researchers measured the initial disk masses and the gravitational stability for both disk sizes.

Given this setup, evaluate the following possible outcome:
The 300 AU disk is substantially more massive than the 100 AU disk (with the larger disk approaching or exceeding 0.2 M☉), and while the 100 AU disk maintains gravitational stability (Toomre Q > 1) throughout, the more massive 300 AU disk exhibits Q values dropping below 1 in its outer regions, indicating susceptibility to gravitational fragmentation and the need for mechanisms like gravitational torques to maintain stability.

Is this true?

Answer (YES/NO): NO